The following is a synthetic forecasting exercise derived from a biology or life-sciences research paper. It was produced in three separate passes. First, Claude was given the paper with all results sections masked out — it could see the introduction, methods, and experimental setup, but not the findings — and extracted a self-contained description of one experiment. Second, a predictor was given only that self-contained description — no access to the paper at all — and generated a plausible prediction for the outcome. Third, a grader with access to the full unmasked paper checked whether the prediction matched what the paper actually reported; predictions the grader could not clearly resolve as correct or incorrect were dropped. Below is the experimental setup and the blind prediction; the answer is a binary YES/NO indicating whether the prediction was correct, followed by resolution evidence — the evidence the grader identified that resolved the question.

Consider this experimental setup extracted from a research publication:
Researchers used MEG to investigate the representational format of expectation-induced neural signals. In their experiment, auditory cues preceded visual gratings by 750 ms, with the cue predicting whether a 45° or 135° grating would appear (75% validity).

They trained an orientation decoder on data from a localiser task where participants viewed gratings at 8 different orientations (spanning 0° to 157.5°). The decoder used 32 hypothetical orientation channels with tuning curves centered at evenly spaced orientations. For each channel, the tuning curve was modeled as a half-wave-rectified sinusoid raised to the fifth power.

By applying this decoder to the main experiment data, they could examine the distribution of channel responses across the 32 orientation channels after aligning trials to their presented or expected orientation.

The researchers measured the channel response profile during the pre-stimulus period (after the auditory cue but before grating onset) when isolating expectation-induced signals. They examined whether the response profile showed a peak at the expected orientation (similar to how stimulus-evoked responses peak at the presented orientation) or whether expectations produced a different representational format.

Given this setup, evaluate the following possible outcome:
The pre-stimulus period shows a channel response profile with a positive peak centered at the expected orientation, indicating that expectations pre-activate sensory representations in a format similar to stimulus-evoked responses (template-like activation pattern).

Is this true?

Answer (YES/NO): YES